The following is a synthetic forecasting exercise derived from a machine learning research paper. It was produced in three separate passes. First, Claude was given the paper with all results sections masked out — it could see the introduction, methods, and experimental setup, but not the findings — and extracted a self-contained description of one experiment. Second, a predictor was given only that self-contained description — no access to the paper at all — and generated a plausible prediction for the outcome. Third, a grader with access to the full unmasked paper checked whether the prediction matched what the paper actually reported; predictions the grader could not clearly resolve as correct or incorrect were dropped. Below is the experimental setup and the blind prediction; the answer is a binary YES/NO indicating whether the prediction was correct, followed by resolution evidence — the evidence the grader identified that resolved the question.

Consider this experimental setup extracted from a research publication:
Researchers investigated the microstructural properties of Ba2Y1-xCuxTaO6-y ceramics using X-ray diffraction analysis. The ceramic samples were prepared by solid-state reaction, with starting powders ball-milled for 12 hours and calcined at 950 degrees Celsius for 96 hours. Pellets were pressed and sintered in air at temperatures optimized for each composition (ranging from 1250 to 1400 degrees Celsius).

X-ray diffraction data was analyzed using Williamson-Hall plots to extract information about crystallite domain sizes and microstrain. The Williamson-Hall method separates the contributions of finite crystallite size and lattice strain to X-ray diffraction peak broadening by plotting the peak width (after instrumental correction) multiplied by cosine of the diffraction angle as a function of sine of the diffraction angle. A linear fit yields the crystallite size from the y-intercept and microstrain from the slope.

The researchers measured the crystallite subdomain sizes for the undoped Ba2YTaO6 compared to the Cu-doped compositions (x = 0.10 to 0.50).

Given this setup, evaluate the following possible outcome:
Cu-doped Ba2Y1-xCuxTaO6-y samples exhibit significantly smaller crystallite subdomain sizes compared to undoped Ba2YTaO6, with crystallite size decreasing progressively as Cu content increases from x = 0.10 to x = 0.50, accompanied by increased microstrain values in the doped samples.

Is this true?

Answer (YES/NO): NO